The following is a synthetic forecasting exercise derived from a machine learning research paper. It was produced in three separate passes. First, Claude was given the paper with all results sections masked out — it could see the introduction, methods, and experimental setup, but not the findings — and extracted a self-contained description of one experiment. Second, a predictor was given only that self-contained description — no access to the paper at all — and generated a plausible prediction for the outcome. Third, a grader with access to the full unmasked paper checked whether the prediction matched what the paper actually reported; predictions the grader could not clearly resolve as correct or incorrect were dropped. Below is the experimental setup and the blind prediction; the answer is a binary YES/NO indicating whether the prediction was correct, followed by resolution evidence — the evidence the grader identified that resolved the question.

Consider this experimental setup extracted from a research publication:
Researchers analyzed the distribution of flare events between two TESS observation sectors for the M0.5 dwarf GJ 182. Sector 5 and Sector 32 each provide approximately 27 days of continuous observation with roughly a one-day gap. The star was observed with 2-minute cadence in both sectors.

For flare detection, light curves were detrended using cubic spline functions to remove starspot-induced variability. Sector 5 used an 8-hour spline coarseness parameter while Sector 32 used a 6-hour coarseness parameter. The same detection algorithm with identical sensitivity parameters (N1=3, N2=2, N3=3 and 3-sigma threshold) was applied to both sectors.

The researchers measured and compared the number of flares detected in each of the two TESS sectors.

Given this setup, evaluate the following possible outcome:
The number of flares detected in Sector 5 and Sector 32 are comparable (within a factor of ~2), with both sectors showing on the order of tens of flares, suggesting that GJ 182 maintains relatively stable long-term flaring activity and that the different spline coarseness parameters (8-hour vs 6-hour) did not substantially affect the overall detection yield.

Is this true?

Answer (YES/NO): YES